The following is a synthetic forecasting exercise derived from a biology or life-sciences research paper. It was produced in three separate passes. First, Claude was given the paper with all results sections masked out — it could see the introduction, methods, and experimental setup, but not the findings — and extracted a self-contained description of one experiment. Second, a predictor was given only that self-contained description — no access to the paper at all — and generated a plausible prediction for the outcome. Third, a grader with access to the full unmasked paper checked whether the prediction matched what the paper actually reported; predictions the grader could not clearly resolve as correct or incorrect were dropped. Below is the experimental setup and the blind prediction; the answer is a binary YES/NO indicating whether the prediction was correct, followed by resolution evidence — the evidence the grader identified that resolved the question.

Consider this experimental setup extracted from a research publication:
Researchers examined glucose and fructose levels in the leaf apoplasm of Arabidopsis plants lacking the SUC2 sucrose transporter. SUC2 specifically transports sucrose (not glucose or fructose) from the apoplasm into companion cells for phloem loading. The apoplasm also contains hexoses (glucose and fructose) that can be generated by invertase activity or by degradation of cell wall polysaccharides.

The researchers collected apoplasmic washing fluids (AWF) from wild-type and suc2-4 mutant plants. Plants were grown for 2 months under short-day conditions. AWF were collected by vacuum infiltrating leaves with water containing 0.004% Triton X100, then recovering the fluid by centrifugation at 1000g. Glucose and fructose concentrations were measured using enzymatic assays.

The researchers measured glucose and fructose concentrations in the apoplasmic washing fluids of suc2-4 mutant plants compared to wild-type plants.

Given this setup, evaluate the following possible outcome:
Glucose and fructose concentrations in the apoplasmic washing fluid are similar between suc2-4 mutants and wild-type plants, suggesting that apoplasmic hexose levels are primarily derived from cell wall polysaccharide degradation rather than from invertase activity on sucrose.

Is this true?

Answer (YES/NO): NO